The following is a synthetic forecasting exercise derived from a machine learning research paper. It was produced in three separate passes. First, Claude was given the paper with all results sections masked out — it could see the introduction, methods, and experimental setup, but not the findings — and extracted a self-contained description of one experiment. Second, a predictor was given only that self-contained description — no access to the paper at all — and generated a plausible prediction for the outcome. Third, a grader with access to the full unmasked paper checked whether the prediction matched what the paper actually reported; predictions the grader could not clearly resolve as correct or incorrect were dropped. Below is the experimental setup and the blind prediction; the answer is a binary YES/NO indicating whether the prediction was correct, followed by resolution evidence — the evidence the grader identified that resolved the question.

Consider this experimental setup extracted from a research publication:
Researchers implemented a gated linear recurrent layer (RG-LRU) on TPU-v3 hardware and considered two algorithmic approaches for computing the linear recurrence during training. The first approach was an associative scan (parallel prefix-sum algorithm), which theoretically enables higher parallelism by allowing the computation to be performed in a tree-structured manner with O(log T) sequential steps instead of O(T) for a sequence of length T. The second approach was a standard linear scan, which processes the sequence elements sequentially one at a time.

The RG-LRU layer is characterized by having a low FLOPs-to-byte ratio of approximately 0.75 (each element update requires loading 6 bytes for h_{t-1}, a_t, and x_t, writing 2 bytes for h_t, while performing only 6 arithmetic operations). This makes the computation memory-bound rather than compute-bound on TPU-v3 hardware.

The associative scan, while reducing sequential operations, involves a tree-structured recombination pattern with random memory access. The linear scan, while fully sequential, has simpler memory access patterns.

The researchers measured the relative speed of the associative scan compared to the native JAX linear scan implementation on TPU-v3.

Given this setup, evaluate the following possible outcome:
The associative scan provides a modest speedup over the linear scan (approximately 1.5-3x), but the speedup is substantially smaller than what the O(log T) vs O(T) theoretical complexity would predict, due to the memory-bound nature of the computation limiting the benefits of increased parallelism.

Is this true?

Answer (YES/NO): NO